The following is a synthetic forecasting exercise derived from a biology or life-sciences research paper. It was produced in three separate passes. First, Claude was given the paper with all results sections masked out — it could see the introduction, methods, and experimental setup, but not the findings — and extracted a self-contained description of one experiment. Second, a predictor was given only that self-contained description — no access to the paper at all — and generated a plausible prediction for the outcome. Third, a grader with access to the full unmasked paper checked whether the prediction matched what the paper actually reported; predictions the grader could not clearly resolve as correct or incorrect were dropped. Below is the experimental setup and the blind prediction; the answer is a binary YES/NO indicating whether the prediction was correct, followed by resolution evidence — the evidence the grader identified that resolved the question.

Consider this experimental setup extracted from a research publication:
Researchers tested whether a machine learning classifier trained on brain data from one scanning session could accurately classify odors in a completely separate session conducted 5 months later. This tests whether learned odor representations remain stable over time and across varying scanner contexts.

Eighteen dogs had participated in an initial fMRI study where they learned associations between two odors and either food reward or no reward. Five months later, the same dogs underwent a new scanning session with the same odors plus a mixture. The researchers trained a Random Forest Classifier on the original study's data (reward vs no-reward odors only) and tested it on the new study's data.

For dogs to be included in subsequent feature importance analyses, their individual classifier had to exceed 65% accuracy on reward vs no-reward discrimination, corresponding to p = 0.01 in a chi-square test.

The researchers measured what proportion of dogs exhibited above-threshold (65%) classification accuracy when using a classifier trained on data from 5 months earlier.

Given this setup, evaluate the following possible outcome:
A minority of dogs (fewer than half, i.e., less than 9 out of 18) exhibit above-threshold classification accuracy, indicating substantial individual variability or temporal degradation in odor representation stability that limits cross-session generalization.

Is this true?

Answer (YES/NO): NO